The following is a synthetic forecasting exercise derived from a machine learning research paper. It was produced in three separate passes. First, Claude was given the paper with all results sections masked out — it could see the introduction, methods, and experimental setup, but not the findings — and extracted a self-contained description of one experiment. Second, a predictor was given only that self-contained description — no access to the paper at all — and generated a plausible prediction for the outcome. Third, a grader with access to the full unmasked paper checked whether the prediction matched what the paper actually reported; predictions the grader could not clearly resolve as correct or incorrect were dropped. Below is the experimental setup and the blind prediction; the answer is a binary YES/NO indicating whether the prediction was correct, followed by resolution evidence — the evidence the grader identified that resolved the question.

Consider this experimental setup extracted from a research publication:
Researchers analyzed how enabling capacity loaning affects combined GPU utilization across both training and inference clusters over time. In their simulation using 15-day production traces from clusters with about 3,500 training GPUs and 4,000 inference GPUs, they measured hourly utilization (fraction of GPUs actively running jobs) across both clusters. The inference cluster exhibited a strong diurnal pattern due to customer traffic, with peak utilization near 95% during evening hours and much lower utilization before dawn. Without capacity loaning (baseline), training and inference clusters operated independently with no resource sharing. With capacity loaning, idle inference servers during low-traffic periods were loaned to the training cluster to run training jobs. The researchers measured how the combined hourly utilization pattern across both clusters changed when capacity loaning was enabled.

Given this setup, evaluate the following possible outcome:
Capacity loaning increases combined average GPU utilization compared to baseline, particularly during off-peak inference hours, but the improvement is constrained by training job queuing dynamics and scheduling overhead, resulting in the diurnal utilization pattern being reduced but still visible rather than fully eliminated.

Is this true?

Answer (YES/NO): NO